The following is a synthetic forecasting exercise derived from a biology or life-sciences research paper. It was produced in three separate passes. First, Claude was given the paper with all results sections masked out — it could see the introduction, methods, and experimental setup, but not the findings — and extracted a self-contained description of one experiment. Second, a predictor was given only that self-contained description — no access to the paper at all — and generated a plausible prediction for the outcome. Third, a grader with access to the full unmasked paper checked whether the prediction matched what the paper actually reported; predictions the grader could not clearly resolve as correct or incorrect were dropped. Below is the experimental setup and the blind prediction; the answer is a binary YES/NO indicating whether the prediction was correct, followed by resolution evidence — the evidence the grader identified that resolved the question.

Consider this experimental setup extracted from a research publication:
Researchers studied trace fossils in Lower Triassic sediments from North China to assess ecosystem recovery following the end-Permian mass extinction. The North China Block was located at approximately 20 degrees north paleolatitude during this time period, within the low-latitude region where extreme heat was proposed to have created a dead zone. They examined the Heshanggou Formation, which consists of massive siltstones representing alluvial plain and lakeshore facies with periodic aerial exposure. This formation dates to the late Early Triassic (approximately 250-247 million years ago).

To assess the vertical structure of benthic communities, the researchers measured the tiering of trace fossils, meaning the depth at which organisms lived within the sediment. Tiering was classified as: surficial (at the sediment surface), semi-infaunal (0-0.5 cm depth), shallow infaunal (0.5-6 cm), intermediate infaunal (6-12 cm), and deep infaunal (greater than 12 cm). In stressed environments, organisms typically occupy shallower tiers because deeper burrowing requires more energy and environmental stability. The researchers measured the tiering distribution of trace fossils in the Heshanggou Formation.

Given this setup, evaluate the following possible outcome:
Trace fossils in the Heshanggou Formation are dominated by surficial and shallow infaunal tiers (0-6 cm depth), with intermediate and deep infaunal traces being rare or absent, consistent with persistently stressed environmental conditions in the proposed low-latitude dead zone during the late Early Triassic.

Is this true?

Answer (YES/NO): NO